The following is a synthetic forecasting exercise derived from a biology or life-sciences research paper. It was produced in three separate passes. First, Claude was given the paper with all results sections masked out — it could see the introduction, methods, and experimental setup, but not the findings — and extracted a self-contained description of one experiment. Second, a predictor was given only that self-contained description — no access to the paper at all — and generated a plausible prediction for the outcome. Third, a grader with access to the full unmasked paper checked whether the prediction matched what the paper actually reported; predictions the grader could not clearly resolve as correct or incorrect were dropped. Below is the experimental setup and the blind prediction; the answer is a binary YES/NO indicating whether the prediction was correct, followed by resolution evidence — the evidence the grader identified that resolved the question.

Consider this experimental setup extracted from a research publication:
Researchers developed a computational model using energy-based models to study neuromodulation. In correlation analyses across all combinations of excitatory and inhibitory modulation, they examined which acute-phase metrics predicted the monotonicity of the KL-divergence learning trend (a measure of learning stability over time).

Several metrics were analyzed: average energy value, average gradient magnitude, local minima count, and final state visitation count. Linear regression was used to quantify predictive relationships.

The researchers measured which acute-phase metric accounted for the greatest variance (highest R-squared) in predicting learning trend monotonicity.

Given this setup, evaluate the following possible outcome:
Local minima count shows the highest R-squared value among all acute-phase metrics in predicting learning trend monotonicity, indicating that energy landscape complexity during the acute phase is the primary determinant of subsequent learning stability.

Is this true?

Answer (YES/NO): NO